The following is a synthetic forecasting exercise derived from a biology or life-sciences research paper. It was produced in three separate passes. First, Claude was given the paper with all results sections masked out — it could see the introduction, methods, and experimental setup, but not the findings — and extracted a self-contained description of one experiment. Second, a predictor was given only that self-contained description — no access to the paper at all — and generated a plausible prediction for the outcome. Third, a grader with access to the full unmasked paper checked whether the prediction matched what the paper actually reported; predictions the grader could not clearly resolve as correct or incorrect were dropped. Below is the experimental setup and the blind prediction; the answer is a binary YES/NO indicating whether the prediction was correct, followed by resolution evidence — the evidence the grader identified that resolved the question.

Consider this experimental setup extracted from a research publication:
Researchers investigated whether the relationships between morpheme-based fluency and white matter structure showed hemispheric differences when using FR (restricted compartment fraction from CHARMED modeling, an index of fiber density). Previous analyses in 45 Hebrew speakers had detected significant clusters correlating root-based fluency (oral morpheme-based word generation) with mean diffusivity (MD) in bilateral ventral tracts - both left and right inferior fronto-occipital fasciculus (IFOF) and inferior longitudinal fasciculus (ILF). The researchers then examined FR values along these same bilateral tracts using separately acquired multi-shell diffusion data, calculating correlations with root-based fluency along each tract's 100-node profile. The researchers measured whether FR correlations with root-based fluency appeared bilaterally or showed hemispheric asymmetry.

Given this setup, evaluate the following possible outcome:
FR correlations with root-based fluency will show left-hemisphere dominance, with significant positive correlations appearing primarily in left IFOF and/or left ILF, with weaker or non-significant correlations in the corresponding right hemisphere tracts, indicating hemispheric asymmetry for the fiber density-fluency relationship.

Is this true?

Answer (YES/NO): YES